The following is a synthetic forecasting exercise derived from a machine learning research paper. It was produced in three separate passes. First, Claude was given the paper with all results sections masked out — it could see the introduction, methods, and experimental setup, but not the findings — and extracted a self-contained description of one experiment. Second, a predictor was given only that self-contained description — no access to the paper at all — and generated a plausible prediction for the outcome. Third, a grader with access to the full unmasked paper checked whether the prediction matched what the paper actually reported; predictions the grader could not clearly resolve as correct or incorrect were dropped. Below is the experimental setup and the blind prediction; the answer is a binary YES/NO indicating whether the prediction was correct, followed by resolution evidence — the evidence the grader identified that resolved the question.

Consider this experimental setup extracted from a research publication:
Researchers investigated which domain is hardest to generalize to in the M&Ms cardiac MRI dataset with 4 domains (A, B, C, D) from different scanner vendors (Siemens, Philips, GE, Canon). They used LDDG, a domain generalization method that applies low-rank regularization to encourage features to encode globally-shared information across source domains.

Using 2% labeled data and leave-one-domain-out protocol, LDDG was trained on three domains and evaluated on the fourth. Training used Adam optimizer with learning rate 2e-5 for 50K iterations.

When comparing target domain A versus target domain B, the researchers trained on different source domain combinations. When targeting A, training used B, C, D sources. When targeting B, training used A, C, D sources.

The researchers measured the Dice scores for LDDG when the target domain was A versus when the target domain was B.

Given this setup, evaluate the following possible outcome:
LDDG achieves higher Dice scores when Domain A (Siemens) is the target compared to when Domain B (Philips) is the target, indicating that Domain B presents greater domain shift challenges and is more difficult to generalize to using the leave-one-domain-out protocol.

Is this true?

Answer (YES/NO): YES